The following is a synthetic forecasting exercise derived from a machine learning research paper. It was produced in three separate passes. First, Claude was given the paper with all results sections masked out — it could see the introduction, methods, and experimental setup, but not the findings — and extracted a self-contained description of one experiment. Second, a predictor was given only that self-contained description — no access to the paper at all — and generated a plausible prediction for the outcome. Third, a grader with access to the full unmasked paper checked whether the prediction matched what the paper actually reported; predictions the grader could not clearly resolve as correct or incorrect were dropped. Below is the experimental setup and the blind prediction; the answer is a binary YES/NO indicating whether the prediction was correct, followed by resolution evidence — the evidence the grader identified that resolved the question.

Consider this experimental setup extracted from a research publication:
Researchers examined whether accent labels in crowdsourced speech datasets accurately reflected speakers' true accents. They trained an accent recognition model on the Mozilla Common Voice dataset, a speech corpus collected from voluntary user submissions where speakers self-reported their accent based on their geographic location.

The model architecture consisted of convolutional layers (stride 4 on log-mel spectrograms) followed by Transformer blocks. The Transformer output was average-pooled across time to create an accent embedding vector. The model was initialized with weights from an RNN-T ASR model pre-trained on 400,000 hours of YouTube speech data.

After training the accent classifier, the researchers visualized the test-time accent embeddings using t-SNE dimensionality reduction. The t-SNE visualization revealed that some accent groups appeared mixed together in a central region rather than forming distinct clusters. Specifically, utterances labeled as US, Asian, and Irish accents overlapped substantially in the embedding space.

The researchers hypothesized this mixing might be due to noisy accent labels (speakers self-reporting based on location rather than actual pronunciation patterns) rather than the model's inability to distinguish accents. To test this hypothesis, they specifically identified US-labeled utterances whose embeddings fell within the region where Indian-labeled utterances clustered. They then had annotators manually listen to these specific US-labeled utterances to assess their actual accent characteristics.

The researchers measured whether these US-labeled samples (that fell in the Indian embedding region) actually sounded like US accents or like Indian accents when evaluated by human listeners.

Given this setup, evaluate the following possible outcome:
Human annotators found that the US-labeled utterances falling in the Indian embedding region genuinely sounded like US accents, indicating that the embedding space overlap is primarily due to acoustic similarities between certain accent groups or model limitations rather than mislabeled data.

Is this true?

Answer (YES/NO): NO